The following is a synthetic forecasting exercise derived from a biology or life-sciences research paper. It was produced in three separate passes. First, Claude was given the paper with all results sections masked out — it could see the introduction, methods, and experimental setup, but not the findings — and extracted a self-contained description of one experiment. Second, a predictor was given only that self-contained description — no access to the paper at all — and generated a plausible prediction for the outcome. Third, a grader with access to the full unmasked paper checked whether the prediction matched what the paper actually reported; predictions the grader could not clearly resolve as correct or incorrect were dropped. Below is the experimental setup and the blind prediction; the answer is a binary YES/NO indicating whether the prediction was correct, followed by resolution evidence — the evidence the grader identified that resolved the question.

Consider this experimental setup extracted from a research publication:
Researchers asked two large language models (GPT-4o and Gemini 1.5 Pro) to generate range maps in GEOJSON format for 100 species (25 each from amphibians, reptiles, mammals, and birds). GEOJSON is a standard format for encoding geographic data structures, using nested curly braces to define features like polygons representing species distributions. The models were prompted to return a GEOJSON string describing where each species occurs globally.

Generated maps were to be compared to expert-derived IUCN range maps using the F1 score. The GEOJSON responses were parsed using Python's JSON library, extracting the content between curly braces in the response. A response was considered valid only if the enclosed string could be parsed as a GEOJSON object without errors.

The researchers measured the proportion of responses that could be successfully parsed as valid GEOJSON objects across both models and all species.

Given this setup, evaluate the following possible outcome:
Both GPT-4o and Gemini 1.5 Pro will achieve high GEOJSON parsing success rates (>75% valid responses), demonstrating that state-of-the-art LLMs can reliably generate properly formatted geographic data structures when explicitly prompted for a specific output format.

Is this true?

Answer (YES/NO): NO